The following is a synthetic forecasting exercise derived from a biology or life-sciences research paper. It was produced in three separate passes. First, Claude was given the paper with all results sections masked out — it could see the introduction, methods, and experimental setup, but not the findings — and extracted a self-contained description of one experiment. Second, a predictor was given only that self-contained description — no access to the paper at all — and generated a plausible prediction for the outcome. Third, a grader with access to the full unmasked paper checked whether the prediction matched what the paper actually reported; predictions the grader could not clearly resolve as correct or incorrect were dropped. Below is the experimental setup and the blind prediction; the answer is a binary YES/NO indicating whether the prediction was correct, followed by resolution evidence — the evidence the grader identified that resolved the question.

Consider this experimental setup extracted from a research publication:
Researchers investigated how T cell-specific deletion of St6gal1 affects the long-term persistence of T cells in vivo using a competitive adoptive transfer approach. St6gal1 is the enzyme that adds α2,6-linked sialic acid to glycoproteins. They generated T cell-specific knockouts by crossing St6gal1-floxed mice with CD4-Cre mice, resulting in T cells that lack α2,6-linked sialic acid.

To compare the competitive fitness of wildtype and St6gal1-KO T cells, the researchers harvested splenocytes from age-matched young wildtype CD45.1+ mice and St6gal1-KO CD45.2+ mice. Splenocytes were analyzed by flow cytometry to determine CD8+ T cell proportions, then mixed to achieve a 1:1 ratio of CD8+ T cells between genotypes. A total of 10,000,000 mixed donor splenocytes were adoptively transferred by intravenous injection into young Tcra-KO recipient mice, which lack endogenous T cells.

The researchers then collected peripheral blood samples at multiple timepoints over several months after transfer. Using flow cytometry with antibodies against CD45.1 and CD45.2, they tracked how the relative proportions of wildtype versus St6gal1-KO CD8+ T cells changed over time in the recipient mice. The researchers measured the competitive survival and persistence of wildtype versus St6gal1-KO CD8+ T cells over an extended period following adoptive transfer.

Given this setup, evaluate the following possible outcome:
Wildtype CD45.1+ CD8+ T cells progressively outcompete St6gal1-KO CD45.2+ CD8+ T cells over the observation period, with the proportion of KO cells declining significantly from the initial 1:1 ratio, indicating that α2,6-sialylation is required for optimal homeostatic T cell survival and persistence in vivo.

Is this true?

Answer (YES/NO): YES